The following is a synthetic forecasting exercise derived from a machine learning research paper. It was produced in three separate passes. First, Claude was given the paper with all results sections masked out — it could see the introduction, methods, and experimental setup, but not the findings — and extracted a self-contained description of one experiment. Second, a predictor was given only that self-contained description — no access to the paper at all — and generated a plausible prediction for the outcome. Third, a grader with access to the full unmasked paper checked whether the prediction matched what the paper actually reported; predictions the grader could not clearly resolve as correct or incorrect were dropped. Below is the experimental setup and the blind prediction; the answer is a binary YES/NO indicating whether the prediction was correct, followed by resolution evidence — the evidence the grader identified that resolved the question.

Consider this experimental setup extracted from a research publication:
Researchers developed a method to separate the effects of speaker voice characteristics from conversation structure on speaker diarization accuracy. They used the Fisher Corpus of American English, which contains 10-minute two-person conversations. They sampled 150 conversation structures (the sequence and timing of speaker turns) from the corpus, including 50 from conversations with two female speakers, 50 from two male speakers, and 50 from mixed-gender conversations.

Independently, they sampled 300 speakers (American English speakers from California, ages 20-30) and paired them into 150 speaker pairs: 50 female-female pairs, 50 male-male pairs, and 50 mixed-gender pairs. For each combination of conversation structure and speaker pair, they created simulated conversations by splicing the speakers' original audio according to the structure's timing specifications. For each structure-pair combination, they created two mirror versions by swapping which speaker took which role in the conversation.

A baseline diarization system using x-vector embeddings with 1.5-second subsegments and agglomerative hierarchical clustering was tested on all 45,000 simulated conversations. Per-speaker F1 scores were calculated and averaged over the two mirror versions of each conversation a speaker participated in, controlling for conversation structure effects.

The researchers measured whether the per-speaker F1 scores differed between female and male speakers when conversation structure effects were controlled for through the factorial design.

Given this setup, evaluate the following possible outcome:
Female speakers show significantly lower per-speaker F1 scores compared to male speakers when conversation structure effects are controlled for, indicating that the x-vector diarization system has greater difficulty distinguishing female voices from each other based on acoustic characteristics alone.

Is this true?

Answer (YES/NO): NO